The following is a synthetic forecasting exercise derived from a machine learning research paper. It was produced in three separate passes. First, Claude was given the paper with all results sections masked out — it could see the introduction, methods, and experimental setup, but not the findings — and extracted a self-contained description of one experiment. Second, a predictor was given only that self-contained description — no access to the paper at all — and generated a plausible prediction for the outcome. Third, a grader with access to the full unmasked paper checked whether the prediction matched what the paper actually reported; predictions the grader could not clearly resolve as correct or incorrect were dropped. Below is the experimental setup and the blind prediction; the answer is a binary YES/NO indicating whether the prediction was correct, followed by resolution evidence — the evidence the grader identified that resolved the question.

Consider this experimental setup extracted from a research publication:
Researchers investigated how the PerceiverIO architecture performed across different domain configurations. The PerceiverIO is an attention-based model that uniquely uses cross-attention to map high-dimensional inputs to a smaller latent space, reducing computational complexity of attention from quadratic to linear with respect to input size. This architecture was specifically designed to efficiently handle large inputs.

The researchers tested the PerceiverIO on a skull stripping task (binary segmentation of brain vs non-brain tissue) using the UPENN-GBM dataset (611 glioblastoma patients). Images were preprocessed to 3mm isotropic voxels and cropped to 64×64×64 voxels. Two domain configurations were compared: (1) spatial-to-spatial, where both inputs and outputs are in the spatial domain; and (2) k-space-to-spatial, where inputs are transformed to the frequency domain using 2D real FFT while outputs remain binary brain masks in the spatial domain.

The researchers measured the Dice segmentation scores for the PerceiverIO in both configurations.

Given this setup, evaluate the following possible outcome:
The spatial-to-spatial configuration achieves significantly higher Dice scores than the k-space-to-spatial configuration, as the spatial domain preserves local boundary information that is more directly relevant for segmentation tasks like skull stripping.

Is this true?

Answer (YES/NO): NO